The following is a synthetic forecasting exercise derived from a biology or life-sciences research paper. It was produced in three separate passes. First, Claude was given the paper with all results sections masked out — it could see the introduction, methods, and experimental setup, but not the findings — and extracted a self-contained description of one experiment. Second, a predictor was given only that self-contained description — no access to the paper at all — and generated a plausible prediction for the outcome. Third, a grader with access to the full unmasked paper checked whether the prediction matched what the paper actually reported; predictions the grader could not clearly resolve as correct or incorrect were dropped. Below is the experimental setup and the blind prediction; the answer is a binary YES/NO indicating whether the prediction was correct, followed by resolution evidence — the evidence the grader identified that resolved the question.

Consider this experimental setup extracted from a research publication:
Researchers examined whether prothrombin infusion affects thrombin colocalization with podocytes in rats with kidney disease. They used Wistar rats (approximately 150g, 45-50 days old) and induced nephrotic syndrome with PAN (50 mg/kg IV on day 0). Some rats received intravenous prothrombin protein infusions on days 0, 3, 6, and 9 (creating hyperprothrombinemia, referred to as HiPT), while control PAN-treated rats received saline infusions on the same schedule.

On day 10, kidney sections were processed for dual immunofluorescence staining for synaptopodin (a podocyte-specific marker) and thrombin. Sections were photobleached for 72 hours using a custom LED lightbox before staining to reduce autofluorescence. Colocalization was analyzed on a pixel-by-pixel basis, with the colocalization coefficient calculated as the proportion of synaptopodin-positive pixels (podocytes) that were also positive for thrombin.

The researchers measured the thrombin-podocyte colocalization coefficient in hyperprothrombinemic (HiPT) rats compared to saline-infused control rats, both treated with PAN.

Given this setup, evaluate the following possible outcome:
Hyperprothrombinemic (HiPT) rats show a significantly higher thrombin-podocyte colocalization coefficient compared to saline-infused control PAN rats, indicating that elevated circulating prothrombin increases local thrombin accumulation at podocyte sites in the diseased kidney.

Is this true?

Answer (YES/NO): NO